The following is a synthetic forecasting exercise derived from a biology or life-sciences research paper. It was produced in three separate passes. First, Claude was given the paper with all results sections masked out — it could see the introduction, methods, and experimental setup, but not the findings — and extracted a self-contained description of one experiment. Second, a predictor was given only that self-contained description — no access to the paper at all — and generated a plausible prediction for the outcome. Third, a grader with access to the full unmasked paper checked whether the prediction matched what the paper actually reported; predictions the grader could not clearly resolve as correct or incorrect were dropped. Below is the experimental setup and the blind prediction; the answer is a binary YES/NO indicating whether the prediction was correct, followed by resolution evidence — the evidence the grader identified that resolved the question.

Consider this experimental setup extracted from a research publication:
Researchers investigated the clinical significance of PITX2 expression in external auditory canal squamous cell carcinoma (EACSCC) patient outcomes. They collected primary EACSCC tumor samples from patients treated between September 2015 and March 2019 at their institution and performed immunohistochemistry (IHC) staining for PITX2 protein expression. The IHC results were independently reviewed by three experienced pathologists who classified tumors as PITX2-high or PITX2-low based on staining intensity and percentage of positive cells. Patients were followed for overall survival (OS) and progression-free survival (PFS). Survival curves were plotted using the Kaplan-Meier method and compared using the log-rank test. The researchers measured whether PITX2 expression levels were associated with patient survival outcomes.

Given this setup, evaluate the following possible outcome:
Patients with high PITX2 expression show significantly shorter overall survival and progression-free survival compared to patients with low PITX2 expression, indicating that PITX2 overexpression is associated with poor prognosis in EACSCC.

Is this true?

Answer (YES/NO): YES